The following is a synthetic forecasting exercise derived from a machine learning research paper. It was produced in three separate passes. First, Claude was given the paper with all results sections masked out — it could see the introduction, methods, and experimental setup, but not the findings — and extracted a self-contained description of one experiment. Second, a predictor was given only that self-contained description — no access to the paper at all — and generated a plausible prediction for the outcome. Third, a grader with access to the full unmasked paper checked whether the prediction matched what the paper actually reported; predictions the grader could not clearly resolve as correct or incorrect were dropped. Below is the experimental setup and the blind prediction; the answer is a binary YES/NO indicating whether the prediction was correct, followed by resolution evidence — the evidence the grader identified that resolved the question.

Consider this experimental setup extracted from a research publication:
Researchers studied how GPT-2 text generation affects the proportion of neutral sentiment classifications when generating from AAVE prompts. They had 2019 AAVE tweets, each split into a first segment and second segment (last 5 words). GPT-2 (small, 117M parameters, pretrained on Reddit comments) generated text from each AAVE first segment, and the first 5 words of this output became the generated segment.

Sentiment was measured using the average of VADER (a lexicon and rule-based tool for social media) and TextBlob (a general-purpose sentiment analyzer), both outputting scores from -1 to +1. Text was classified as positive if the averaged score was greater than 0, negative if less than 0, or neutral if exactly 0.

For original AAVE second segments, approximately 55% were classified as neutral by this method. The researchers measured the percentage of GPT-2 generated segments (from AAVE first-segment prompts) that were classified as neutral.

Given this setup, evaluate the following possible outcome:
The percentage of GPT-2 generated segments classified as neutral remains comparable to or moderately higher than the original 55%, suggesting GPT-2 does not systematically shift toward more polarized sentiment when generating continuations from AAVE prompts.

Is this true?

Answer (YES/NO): NO